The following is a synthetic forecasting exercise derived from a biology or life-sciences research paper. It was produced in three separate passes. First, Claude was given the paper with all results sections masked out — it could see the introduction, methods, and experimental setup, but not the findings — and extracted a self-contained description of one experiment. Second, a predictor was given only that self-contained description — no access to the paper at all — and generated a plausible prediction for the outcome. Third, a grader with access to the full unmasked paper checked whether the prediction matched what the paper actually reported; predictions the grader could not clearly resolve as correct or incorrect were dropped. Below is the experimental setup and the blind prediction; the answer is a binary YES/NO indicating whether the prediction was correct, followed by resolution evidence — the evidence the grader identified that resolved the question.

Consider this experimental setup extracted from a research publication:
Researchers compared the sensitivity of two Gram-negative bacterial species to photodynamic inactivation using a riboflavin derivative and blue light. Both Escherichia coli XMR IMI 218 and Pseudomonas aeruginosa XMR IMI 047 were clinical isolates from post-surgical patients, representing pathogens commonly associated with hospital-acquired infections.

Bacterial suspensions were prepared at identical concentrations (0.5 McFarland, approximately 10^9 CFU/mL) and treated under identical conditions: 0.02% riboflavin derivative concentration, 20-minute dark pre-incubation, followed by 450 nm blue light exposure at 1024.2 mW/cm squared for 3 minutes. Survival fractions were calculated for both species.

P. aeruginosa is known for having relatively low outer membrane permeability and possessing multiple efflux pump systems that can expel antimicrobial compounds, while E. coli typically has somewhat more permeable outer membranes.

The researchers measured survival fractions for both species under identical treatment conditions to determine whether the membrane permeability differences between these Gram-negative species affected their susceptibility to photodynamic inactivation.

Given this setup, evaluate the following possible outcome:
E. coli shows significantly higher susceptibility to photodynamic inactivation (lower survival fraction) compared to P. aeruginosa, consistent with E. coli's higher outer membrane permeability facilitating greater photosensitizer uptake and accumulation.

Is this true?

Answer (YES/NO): NO